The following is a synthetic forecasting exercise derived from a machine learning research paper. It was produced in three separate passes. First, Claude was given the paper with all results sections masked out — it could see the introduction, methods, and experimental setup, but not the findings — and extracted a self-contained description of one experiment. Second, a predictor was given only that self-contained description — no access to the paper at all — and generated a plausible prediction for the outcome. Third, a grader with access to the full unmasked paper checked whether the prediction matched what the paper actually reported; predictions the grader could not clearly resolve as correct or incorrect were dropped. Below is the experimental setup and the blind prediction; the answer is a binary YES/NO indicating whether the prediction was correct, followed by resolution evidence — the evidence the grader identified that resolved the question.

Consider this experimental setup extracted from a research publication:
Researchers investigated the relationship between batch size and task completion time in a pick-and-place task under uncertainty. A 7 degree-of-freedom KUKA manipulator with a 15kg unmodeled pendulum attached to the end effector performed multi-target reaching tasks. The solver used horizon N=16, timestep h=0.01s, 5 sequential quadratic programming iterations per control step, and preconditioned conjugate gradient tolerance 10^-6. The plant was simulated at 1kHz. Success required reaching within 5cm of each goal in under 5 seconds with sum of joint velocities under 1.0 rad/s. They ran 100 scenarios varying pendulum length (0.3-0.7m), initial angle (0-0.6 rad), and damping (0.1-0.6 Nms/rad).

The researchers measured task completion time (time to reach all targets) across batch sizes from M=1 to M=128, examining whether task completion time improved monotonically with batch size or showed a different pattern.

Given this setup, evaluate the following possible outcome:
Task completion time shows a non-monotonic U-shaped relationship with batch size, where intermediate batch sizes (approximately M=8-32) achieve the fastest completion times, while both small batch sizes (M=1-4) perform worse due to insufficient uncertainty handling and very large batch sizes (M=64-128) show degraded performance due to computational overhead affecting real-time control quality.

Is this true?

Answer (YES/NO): NO